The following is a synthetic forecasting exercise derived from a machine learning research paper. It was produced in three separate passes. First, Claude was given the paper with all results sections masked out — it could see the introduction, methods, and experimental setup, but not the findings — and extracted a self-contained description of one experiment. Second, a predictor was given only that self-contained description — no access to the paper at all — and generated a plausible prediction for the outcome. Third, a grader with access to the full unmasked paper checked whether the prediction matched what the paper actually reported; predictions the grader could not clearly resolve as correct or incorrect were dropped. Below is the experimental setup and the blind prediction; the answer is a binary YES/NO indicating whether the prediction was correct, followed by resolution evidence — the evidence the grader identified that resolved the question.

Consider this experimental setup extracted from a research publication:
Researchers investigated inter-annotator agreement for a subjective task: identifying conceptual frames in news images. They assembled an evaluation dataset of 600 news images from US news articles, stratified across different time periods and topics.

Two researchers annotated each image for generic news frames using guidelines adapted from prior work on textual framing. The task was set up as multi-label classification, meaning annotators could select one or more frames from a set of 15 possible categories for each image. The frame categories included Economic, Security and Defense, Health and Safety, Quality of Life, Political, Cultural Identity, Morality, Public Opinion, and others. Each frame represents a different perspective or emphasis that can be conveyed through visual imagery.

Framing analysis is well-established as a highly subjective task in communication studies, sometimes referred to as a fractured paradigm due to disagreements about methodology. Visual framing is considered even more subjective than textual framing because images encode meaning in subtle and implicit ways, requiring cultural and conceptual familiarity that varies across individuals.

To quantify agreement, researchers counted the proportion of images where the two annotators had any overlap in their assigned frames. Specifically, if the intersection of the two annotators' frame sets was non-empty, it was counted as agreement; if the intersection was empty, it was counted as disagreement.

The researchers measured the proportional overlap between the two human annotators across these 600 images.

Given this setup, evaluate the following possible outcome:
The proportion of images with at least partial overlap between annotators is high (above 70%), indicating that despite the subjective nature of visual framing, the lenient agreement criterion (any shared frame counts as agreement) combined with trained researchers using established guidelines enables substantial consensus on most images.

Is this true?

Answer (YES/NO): YES